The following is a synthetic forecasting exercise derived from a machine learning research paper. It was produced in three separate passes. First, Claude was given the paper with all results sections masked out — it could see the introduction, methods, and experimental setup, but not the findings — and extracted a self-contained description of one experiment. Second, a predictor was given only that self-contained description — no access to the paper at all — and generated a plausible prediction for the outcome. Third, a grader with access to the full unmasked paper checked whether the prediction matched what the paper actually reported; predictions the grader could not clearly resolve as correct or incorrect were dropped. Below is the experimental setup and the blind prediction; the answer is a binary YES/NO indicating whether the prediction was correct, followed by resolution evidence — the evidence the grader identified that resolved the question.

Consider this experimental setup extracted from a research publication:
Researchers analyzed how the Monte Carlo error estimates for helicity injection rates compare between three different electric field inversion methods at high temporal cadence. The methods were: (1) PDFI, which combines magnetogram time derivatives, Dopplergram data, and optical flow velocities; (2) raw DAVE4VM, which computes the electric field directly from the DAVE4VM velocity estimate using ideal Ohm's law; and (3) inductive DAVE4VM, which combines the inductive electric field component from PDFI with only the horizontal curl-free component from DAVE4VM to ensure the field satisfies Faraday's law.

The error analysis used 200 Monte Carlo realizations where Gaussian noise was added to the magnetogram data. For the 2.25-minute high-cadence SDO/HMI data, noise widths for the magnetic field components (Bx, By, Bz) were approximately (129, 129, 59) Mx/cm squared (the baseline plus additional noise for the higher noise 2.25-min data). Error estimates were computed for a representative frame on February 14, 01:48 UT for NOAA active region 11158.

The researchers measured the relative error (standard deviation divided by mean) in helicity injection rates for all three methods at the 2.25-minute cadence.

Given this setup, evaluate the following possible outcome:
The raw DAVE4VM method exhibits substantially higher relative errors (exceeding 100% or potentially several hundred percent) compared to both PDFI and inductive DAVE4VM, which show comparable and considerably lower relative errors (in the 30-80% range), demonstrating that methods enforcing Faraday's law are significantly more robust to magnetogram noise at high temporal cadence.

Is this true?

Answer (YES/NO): NO